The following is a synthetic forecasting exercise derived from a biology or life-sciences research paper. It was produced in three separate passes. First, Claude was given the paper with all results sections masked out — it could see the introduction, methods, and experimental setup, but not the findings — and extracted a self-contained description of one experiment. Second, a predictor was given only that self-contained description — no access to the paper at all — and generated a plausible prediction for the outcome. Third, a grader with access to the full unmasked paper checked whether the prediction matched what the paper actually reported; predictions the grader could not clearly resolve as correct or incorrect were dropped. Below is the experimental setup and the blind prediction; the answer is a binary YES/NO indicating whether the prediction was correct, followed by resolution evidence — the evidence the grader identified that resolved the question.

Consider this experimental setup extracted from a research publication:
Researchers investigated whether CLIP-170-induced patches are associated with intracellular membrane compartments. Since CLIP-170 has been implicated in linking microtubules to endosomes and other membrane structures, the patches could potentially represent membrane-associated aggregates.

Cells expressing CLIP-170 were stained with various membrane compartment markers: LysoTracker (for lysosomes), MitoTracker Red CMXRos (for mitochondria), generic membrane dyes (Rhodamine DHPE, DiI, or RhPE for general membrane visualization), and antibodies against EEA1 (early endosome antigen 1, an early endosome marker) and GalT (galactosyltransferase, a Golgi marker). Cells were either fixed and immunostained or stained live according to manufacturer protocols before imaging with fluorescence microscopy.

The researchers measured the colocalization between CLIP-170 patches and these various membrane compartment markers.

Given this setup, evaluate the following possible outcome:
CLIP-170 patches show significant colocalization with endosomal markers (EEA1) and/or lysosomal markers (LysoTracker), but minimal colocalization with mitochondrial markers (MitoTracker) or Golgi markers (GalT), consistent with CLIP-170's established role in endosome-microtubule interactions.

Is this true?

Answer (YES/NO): NO